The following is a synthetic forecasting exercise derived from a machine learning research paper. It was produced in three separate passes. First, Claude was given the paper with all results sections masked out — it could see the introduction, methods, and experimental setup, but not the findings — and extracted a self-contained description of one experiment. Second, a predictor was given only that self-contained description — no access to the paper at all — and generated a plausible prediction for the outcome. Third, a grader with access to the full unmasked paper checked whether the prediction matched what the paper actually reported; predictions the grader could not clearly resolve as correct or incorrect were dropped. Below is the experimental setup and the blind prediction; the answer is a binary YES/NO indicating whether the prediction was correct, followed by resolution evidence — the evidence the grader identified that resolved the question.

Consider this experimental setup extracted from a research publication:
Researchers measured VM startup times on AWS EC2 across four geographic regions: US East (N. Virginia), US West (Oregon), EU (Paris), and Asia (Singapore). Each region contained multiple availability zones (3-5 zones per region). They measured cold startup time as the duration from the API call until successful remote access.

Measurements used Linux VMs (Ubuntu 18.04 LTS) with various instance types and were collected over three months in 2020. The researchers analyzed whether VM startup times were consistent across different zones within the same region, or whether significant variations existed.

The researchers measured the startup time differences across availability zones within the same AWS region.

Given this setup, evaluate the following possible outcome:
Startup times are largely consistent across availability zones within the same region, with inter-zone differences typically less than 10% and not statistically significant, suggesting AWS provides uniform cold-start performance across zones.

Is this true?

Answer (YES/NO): NO